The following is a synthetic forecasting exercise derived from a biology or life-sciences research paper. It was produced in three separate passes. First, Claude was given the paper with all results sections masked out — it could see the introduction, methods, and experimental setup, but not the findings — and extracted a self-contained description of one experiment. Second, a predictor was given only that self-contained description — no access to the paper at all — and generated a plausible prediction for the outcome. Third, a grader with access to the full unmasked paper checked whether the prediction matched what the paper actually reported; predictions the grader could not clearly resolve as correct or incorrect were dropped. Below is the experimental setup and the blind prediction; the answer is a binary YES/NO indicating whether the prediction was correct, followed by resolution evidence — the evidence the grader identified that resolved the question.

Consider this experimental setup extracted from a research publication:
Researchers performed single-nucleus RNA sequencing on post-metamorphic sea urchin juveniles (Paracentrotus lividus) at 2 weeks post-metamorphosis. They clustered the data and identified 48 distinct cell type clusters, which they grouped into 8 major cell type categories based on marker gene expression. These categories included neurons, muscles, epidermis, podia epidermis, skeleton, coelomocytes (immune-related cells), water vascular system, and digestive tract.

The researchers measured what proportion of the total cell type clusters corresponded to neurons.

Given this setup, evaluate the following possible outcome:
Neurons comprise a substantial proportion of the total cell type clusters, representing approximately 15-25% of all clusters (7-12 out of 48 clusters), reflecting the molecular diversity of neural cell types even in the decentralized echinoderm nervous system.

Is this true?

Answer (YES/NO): NO